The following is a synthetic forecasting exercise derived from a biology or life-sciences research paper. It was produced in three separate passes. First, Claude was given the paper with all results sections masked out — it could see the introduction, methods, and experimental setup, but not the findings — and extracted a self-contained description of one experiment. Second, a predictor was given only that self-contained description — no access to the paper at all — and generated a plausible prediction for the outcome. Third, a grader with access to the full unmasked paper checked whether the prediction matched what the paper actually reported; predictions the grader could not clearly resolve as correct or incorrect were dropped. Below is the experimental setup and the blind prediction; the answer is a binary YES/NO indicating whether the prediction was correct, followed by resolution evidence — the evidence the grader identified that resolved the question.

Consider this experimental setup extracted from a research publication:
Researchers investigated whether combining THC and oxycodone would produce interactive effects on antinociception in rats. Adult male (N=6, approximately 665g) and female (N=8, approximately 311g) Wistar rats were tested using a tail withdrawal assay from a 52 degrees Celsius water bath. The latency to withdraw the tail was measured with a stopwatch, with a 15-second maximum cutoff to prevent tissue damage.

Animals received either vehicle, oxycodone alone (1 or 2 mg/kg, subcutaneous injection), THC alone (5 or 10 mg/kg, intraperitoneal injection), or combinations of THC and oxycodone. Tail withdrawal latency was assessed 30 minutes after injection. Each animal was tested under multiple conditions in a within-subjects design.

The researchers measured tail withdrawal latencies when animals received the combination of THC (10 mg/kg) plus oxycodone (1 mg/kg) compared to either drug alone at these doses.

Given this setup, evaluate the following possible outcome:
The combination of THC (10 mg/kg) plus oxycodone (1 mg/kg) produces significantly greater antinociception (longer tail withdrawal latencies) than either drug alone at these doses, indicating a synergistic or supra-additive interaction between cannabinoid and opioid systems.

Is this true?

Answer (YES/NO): NO